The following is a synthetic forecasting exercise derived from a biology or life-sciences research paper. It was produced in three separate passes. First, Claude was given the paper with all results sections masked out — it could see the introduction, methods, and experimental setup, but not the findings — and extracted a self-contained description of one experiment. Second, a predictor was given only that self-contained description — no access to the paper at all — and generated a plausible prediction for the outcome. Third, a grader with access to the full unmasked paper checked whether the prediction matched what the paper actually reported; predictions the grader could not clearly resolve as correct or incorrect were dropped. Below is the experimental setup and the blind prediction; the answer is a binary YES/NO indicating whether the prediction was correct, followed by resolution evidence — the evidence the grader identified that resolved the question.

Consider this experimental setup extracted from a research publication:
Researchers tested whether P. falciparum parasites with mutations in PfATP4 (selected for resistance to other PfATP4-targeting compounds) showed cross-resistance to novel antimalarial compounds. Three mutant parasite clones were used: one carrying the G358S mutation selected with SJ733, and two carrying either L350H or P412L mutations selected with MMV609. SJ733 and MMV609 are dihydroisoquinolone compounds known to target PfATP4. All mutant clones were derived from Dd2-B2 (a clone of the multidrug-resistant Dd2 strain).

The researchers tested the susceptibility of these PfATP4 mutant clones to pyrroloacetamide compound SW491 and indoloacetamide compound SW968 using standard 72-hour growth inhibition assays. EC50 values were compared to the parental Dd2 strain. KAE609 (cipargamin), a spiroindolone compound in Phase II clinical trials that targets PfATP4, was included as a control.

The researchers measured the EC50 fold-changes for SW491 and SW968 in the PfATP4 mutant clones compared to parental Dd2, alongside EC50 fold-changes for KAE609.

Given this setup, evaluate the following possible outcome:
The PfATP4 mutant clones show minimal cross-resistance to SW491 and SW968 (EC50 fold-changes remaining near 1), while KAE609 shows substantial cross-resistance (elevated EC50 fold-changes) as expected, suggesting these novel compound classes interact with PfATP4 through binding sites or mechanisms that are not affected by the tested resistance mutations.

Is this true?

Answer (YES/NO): NO